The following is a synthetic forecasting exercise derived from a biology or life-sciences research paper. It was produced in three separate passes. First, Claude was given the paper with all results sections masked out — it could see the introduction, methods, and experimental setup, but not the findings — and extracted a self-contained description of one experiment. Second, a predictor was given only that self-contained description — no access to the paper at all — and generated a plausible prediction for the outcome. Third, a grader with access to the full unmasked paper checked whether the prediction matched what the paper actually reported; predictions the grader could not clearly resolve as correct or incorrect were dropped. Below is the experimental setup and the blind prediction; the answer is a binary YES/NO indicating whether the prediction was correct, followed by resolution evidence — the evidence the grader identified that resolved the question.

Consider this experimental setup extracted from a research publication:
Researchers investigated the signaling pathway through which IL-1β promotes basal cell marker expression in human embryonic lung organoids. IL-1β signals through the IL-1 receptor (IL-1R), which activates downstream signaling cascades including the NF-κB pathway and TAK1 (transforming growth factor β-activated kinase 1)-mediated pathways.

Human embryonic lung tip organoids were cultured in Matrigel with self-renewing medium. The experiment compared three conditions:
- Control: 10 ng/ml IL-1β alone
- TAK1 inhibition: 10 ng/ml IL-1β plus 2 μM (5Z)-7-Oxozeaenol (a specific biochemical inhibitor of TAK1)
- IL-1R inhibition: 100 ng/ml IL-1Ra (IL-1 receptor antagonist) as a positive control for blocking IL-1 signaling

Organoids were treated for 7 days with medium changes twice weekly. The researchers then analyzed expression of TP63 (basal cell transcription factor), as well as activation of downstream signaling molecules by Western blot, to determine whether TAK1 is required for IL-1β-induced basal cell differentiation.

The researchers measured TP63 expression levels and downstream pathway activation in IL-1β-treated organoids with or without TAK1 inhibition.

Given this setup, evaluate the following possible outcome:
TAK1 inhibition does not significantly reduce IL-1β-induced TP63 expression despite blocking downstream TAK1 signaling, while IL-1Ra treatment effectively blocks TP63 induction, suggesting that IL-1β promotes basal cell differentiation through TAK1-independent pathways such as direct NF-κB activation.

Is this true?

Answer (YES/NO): NO